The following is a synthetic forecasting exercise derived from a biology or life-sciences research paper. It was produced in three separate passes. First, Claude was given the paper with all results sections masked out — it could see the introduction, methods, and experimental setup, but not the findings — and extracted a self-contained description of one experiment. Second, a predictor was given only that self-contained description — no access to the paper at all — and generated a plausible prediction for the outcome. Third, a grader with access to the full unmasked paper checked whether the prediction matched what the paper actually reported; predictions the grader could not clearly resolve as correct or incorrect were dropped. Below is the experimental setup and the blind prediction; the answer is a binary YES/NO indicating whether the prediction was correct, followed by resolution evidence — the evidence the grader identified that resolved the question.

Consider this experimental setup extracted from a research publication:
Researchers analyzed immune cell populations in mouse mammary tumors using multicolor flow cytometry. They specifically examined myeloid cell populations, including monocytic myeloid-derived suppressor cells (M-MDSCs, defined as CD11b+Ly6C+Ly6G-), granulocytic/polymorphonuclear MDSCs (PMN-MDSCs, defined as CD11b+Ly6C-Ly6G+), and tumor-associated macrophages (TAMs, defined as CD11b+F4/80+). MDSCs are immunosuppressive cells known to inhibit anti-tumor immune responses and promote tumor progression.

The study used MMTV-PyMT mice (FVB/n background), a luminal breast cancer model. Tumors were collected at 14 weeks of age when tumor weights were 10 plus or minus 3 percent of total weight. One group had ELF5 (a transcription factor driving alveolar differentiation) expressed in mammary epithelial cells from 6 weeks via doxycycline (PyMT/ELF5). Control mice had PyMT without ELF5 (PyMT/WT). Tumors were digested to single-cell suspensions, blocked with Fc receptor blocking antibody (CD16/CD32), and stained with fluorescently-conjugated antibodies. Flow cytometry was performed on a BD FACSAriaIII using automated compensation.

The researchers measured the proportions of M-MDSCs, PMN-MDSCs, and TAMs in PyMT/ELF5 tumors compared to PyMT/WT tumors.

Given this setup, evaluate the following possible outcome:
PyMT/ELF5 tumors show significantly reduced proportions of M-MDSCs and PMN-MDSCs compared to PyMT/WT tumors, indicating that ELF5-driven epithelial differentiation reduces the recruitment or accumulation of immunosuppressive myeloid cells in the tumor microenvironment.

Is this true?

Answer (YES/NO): NO